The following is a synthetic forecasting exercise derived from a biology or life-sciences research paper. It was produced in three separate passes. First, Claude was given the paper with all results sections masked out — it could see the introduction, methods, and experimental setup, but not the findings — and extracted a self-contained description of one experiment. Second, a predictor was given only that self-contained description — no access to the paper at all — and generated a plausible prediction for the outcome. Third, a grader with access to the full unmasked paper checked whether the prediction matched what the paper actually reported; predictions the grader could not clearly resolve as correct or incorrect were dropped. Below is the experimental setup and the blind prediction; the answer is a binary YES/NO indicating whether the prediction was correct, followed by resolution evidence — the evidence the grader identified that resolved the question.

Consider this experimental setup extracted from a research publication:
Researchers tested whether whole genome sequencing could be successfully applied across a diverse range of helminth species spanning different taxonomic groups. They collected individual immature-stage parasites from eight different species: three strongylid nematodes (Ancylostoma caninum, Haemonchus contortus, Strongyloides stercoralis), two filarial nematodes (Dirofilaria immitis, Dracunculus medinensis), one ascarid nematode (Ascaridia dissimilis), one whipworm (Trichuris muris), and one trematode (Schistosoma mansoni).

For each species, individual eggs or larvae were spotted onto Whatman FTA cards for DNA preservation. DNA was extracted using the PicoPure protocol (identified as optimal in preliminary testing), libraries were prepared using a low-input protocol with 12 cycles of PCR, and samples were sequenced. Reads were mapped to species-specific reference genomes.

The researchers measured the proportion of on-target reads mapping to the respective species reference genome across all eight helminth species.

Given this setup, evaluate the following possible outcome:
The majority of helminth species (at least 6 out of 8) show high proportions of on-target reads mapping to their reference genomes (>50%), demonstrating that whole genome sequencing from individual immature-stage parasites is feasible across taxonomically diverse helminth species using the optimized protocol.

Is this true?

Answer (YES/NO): YES